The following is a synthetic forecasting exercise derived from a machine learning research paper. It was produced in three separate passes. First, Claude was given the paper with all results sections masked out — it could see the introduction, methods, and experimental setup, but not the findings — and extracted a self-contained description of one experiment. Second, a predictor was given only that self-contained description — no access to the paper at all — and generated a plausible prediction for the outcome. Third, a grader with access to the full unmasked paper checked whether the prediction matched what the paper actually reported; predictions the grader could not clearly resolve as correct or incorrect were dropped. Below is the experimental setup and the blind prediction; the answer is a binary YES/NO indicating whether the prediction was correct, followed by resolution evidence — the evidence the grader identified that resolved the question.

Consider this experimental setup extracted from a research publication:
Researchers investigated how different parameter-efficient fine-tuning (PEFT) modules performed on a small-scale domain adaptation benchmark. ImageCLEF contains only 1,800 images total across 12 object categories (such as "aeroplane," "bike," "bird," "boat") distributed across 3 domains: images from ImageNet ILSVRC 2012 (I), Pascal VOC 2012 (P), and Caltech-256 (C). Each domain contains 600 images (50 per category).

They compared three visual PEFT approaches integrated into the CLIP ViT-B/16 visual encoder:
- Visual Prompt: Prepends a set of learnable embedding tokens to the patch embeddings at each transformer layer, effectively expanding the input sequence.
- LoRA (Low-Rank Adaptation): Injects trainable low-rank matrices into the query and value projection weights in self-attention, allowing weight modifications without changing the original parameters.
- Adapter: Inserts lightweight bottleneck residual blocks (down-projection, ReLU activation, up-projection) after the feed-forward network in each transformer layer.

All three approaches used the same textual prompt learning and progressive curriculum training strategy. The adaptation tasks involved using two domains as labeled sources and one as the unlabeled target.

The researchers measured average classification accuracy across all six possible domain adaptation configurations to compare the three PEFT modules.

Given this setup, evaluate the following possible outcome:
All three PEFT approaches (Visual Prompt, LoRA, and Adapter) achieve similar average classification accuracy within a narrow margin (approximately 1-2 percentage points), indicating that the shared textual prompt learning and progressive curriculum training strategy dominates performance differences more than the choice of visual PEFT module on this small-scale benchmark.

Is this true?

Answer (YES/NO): NO